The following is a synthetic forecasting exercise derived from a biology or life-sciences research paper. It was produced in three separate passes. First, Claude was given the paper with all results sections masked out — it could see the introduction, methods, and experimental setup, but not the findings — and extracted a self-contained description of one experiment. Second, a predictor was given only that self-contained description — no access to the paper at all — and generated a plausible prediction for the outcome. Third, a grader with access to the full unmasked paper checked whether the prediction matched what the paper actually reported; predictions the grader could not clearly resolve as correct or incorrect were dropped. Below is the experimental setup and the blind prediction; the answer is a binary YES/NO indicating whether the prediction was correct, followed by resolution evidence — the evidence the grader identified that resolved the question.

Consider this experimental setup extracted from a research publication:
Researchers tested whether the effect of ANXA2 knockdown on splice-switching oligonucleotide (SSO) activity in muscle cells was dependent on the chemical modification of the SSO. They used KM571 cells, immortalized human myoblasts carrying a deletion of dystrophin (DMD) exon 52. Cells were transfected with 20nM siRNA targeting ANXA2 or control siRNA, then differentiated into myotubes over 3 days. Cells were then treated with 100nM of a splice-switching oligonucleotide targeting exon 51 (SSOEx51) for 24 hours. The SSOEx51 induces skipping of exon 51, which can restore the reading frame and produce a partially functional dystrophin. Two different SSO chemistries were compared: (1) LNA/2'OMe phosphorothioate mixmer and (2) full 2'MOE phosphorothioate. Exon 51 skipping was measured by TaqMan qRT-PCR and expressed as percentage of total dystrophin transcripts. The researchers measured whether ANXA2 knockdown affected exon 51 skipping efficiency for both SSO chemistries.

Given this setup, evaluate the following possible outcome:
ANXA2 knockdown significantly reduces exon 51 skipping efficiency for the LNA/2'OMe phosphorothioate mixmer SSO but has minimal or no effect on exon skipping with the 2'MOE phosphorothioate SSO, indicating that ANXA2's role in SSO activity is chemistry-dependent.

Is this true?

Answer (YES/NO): NO